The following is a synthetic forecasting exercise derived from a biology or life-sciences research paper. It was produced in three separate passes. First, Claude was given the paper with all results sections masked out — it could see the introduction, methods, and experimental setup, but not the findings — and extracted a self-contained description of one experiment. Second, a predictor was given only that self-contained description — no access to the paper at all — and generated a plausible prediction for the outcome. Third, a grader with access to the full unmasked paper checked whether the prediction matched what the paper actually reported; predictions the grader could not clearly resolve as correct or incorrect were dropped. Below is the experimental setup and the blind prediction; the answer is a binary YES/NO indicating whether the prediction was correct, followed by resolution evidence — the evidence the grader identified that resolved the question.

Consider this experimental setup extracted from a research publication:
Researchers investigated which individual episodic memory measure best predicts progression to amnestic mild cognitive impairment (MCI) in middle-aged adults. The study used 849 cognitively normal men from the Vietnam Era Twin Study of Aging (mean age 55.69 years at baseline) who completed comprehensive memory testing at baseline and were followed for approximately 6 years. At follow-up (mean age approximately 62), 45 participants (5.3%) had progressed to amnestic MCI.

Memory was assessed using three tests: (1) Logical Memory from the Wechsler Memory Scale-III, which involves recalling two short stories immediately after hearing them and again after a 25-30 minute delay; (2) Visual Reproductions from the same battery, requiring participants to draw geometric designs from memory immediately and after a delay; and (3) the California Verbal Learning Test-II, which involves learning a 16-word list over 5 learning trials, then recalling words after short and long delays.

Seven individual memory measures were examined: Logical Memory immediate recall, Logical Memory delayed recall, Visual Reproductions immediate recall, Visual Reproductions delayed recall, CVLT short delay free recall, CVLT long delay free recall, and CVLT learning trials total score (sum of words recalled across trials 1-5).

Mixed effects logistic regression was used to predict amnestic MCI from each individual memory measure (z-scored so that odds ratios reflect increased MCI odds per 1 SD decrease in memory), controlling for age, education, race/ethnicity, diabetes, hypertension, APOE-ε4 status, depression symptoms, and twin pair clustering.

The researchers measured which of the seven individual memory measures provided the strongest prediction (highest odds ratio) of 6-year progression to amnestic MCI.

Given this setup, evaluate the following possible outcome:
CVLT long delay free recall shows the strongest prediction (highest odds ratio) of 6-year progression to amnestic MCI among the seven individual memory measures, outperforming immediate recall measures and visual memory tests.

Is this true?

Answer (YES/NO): NO